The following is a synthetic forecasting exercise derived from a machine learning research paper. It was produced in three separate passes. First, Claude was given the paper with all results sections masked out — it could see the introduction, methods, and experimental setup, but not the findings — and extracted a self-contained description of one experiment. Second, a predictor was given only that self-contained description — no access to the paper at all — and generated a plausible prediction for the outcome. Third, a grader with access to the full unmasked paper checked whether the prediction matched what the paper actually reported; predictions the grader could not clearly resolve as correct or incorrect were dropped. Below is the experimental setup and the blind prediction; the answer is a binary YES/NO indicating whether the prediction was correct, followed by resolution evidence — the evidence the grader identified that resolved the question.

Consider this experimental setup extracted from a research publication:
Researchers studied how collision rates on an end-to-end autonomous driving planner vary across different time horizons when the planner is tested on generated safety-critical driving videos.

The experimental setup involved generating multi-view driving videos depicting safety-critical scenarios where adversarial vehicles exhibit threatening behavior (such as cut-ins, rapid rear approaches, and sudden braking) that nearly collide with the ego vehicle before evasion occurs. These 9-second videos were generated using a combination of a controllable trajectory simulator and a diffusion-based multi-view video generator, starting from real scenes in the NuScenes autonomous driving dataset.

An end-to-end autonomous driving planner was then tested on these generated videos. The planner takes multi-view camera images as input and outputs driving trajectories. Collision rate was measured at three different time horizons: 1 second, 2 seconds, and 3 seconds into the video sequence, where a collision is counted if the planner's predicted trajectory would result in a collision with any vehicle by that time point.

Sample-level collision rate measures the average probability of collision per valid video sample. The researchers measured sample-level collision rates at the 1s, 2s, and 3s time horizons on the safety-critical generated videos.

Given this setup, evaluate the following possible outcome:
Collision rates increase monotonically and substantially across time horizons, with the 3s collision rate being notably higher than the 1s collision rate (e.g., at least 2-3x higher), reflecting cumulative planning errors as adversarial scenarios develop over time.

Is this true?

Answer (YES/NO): YES